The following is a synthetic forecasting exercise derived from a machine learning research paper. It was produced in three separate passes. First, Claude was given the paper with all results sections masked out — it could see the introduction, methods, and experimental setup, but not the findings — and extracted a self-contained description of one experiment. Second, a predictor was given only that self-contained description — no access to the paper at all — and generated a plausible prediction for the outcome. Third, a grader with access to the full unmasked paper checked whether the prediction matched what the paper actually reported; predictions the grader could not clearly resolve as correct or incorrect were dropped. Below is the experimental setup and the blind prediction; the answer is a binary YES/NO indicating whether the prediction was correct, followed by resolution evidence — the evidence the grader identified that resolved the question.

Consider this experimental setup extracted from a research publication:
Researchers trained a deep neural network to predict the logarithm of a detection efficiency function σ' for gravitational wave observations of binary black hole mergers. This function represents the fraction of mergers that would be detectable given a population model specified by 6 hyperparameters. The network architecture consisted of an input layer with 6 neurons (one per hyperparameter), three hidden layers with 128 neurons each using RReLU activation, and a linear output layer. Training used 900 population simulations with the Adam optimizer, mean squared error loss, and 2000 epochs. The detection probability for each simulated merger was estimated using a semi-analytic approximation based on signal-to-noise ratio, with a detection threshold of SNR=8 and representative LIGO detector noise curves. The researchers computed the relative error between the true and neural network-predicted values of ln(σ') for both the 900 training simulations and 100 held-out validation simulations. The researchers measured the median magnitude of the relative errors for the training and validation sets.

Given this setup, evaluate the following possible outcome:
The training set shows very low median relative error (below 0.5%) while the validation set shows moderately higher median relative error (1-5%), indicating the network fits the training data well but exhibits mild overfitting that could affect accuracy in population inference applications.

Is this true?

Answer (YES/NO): NO